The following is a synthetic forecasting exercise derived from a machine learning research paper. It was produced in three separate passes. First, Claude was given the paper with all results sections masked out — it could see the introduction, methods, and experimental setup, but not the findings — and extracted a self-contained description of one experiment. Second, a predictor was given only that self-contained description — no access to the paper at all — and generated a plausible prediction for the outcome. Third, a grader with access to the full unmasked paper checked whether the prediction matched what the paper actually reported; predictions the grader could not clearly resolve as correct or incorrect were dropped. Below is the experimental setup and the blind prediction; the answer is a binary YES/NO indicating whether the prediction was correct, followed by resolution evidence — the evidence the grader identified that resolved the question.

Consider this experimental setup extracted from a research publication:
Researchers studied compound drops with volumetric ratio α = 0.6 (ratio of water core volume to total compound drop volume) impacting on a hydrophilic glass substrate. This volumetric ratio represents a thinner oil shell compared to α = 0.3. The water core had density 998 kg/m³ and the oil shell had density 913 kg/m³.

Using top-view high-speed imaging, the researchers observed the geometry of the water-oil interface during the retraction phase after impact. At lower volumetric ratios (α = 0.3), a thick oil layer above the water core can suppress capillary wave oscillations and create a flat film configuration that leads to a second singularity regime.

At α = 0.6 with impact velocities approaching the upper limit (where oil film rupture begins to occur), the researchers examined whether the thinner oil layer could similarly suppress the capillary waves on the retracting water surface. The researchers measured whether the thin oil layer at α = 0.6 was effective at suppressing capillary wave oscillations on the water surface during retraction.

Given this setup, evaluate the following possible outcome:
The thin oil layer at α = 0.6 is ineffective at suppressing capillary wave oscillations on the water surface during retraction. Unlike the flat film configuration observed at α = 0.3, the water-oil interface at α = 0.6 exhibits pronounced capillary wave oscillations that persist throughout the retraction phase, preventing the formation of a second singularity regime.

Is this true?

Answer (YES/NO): YES